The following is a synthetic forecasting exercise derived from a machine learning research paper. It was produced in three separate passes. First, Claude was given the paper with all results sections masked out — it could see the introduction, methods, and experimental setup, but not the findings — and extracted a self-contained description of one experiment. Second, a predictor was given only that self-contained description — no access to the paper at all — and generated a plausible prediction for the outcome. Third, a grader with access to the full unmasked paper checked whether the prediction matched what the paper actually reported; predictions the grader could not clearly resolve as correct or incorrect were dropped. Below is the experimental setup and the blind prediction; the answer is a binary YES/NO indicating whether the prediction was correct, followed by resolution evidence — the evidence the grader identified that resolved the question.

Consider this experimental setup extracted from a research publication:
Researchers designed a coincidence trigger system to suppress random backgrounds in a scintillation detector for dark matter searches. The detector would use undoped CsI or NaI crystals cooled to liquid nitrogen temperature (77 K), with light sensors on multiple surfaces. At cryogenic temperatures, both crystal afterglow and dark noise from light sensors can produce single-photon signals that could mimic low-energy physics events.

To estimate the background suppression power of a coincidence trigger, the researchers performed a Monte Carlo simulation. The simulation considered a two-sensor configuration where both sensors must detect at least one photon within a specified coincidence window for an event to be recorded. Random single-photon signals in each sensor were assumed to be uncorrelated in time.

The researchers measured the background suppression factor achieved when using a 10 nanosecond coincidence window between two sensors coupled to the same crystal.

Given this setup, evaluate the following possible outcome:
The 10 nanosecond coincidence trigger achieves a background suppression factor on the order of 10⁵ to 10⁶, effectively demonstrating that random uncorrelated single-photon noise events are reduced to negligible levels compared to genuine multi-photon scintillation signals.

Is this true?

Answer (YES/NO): YES